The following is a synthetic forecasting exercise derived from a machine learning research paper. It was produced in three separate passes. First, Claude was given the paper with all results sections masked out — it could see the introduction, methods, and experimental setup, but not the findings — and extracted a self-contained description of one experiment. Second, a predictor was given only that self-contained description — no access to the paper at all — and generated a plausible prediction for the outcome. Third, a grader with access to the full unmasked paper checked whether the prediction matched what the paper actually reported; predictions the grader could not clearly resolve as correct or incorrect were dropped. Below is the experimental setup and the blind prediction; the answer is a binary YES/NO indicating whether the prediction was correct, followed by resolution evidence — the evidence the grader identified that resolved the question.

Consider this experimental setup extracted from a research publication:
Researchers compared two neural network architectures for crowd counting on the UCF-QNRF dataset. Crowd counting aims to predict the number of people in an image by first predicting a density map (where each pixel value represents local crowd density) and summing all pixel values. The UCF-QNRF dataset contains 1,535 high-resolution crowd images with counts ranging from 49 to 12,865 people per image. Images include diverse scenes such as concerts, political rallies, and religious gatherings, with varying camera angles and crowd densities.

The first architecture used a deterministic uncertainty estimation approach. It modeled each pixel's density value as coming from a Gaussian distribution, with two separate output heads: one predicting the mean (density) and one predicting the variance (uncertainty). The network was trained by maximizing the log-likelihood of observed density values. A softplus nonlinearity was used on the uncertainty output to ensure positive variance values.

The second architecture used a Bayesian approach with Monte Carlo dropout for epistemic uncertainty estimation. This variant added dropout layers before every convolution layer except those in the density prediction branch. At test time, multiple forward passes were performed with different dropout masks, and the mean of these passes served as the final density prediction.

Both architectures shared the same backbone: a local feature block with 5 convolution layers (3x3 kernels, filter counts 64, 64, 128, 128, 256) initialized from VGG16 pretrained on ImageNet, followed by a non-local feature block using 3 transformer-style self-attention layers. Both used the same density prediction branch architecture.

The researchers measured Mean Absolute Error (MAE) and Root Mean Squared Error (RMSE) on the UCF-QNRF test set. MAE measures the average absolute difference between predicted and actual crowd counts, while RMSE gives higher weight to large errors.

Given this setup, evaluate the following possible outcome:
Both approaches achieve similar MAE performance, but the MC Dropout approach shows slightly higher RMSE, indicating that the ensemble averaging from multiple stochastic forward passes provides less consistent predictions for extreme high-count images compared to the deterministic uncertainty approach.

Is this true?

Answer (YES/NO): NO